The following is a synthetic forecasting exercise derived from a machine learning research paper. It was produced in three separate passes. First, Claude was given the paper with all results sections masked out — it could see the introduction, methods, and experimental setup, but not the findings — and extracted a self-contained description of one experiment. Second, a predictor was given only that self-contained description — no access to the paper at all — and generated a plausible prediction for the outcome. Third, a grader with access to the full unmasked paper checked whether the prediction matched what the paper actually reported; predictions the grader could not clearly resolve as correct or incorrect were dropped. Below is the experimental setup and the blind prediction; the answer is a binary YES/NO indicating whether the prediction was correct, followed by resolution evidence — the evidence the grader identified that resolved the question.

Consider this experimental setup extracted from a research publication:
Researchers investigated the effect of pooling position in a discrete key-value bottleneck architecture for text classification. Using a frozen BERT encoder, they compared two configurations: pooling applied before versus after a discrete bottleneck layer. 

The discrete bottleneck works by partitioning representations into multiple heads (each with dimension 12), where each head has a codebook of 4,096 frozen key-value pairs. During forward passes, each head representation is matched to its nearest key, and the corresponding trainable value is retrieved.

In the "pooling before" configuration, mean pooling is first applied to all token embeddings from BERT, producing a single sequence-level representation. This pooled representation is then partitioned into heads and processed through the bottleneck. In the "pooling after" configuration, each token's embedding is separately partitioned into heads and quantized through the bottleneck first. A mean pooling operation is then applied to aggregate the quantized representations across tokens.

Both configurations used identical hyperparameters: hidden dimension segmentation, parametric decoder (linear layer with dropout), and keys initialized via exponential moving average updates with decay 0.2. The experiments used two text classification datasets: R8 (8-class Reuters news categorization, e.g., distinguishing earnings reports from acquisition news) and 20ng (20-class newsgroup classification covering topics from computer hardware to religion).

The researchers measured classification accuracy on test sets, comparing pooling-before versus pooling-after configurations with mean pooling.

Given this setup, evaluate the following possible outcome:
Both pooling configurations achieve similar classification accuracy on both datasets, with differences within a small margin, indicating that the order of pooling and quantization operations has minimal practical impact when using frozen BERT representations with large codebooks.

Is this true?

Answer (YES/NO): NO